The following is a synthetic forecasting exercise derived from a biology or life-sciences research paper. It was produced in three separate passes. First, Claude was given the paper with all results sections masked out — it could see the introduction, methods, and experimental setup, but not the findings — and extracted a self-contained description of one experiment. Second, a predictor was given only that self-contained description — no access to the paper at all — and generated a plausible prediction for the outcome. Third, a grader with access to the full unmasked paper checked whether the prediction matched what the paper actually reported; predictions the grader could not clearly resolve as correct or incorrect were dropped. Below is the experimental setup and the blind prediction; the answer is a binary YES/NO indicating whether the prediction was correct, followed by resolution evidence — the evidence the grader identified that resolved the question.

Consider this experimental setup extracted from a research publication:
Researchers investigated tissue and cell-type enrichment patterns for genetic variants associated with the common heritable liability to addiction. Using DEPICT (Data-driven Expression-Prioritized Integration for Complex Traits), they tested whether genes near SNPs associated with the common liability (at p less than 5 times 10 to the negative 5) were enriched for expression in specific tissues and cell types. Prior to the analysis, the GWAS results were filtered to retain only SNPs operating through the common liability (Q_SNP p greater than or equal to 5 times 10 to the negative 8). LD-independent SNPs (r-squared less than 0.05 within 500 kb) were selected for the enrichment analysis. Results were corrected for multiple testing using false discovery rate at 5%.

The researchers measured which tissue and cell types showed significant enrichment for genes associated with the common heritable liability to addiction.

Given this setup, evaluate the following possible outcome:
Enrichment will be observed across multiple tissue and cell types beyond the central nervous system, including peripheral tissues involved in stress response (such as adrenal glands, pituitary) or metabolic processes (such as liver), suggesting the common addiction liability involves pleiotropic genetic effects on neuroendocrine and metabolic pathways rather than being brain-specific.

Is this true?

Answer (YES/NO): NO